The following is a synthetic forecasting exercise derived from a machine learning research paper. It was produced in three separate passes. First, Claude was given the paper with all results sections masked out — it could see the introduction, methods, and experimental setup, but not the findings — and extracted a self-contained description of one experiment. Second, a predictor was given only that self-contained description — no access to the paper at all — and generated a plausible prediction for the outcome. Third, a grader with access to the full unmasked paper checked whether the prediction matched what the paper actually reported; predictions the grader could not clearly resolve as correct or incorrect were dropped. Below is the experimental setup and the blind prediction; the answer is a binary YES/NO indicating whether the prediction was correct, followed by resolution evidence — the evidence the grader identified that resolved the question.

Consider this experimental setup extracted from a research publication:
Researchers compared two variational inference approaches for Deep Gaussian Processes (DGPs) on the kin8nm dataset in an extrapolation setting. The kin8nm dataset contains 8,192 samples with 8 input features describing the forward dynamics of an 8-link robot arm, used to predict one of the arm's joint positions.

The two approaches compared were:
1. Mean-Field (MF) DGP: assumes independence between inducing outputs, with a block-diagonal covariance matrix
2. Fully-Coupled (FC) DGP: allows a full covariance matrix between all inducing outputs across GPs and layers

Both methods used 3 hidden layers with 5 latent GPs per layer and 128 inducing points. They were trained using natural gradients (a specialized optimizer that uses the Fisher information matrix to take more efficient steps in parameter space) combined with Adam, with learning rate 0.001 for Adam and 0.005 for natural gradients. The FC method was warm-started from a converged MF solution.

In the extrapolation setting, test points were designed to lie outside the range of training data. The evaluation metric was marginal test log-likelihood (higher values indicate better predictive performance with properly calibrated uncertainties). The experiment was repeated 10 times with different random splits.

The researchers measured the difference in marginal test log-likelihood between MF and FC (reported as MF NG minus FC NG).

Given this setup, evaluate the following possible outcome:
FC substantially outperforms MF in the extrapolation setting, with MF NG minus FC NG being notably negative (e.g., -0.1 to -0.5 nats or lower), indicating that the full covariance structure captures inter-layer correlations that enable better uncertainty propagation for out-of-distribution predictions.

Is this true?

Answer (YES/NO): NO